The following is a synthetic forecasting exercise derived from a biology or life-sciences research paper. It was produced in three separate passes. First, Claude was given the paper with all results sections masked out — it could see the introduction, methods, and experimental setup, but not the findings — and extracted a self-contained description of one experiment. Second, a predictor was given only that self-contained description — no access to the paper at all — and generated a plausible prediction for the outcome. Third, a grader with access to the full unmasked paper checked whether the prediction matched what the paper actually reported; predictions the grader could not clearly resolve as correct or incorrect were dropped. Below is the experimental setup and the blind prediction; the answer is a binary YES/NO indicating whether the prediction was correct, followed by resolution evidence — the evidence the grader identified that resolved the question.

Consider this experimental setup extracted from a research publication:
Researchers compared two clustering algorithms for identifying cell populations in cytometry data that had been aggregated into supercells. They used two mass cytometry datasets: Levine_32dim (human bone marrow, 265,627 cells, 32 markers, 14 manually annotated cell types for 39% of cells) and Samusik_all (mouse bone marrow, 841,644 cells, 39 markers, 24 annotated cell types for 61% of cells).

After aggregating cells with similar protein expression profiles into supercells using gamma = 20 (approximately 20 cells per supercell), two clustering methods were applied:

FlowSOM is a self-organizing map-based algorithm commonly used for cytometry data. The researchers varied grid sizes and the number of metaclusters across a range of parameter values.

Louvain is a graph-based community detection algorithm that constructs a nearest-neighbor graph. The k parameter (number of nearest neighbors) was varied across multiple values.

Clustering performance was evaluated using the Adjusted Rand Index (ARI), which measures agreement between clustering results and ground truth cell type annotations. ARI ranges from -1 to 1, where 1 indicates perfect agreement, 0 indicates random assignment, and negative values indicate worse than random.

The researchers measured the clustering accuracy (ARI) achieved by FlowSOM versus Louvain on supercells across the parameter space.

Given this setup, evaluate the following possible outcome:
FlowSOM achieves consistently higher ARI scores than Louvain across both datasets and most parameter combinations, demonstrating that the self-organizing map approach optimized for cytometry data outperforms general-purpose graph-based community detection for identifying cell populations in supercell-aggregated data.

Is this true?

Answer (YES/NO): NO